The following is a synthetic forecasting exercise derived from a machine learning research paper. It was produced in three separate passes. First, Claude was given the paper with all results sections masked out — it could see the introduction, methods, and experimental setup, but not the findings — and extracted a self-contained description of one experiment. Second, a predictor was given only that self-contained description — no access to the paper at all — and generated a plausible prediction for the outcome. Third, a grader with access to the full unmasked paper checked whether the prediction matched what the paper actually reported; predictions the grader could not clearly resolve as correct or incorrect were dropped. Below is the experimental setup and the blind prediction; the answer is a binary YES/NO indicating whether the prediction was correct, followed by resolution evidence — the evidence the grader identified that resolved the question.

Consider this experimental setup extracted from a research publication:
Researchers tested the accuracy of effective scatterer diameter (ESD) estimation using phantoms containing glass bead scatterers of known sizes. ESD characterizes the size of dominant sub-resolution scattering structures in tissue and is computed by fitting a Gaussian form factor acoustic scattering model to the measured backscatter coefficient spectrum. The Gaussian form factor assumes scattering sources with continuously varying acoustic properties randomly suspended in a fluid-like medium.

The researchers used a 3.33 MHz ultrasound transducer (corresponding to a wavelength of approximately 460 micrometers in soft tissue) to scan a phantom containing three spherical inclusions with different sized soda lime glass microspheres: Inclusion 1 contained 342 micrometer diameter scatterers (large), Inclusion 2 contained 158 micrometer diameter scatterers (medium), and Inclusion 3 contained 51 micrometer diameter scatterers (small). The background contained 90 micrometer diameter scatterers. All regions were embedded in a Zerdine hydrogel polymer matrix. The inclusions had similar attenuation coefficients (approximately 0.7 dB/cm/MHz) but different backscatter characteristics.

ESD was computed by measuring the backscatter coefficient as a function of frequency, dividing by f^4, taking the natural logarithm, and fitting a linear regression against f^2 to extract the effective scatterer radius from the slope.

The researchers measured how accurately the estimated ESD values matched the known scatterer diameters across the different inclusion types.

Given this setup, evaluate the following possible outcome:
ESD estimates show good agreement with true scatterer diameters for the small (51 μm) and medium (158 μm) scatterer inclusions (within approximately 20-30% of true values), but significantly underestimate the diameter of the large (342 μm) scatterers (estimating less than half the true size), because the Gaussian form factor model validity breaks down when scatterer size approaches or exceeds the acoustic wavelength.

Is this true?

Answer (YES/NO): NO